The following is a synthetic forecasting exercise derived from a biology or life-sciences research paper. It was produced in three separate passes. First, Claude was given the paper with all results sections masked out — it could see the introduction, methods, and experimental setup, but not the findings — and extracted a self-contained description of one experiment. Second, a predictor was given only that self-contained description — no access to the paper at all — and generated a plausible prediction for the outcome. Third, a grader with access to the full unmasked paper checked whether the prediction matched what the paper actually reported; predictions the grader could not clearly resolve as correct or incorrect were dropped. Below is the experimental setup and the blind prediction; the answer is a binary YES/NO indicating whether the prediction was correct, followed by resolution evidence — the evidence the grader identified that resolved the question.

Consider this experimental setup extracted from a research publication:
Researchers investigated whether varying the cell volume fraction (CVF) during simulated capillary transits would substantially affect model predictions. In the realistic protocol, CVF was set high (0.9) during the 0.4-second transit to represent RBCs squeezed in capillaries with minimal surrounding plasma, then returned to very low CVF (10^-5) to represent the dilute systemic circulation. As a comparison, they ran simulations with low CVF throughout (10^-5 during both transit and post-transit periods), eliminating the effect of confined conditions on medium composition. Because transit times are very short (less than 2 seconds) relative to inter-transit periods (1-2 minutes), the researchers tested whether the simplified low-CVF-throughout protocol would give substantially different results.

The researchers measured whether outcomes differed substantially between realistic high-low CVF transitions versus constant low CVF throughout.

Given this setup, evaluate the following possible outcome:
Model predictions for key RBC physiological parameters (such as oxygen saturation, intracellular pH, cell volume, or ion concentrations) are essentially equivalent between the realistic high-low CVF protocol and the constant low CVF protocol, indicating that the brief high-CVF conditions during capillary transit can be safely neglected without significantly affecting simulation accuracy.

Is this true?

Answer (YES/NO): YES